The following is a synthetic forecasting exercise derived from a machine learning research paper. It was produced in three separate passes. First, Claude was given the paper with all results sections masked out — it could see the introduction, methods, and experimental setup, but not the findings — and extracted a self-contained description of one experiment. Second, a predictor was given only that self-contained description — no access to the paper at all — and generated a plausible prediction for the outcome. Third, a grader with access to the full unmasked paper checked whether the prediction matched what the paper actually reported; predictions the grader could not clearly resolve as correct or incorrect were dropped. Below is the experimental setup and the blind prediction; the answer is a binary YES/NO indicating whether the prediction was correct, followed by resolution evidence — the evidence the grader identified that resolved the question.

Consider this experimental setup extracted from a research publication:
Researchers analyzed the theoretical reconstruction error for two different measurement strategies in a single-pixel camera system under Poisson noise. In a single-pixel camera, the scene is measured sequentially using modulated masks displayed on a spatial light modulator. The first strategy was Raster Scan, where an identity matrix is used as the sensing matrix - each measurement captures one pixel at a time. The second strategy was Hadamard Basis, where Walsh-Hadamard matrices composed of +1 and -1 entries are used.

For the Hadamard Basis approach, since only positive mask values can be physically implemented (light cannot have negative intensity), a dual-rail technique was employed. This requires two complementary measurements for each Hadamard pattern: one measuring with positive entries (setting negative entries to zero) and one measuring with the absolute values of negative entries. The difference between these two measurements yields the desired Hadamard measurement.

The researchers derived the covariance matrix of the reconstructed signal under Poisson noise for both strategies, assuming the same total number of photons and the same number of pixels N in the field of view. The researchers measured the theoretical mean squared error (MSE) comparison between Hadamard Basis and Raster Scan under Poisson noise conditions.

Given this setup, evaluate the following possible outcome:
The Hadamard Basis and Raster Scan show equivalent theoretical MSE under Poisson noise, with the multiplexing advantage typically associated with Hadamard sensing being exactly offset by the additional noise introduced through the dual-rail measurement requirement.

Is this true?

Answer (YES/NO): NO